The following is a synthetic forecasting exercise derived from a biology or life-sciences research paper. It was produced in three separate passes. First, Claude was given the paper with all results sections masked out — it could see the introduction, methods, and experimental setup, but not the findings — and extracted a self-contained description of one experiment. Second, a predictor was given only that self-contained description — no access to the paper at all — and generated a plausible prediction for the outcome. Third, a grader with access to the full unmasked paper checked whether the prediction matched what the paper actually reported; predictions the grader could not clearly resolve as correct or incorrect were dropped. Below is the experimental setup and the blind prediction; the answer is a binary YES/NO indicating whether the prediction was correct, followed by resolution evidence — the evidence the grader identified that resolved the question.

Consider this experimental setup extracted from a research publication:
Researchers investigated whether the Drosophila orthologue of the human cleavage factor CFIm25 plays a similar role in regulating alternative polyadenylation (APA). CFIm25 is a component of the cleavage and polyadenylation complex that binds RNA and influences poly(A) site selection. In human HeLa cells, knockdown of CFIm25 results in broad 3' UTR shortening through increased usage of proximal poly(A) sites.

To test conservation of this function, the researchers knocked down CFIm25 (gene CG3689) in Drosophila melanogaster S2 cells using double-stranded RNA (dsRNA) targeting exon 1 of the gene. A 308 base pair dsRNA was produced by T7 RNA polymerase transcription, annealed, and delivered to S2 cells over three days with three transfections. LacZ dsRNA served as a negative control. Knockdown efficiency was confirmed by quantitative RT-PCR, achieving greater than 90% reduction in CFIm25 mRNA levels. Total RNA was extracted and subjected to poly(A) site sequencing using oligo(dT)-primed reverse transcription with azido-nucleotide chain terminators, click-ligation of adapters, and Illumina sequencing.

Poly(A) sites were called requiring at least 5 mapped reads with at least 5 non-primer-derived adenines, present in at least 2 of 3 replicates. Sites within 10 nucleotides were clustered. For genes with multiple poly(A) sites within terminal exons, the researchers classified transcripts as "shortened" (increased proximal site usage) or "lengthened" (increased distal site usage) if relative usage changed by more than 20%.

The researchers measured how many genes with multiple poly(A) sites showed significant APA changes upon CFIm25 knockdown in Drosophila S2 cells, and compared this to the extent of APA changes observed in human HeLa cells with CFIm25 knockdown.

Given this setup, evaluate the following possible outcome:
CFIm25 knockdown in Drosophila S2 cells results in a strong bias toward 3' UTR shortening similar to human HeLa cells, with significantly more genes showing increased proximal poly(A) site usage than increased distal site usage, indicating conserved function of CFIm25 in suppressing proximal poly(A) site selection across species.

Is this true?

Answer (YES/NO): NO